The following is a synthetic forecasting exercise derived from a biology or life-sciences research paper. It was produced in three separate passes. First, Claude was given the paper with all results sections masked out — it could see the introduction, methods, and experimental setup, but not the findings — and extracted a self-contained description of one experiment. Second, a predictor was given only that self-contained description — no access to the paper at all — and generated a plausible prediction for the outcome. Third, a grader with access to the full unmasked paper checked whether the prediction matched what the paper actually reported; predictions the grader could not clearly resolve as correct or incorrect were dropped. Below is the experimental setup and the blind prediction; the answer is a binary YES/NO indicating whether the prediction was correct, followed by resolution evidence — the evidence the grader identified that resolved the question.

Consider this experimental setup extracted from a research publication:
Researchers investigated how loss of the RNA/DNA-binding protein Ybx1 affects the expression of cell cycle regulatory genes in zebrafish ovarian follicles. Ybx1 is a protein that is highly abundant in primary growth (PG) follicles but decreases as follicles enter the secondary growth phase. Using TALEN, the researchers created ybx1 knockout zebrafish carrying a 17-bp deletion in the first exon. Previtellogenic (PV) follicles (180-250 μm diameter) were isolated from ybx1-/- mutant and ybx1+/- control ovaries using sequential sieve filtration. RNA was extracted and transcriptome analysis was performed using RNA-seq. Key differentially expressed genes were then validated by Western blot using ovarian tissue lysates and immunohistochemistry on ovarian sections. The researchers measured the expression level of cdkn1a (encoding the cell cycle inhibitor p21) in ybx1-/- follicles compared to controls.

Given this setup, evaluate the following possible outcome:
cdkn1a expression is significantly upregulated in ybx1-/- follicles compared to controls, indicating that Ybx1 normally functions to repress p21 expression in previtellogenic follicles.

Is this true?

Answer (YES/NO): YES